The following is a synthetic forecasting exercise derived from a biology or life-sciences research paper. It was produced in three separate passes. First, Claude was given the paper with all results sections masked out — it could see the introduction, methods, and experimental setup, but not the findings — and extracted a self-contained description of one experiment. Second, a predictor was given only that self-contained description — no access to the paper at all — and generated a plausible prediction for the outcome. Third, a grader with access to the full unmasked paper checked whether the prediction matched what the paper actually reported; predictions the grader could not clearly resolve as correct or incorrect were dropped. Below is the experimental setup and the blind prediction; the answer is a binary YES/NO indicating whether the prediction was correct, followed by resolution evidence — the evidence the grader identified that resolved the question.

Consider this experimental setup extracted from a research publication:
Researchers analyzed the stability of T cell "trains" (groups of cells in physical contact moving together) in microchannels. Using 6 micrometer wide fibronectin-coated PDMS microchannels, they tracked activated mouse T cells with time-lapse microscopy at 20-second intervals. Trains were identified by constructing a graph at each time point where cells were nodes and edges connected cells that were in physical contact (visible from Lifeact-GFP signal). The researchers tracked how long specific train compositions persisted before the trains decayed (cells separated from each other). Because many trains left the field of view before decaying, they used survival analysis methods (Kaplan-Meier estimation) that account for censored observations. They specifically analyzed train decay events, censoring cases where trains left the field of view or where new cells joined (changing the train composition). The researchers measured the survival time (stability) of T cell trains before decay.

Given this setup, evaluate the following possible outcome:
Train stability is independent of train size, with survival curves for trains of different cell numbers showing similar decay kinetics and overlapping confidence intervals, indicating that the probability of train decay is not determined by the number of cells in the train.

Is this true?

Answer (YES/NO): NO